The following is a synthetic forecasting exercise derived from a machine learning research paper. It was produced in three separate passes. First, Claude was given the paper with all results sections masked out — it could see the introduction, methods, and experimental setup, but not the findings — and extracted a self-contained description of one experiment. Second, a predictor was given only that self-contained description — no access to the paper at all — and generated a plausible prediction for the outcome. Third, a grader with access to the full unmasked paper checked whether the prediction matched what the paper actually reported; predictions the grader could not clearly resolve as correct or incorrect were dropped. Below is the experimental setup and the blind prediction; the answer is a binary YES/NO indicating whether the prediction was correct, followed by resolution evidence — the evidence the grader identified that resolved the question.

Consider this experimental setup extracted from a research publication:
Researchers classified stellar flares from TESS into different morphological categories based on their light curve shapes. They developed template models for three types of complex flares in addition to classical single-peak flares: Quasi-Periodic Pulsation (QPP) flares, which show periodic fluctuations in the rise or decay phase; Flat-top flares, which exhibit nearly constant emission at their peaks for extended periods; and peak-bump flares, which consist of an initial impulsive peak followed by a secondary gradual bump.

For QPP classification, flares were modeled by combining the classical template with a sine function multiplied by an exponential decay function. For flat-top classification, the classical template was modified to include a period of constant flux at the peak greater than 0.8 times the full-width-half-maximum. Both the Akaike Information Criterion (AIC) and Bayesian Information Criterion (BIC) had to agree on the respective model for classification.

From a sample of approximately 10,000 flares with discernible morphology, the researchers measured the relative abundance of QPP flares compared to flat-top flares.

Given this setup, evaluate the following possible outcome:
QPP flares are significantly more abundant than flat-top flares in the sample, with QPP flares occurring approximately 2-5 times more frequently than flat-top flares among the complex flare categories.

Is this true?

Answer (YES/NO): NO